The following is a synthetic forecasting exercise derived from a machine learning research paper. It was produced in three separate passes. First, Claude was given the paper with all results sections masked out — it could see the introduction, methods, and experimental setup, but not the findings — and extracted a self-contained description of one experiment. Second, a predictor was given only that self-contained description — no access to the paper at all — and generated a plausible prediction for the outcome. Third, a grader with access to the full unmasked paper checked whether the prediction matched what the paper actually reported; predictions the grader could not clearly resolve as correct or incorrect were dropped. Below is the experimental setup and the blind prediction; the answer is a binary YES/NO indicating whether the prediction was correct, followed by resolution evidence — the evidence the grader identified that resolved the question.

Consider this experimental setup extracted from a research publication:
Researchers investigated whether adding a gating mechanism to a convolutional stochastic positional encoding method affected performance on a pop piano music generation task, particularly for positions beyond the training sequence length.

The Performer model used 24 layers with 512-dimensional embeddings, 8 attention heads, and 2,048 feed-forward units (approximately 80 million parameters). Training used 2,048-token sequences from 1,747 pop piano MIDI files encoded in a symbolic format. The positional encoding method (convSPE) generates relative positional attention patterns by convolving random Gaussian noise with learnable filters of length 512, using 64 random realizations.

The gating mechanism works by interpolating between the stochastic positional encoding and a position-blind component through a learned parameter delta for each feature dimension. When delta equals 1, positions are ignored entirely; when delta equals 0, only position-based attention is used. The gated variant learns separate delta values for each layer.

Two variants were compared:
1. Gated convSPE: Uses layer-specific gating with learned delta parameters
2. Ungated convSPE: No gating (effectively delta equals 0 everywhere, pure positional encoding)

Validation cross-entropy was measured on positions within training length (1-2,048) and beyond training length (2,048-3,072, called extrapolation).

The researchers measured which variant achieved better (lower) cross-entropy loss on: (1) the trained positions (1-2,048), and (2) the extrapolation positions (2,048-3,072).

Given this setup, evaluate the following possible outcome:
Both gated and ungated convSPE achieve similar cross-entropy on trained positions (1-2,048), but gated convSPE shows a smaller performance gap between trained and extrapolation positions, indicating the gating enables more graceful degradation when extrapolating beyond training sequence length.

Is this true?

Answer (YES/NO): NO